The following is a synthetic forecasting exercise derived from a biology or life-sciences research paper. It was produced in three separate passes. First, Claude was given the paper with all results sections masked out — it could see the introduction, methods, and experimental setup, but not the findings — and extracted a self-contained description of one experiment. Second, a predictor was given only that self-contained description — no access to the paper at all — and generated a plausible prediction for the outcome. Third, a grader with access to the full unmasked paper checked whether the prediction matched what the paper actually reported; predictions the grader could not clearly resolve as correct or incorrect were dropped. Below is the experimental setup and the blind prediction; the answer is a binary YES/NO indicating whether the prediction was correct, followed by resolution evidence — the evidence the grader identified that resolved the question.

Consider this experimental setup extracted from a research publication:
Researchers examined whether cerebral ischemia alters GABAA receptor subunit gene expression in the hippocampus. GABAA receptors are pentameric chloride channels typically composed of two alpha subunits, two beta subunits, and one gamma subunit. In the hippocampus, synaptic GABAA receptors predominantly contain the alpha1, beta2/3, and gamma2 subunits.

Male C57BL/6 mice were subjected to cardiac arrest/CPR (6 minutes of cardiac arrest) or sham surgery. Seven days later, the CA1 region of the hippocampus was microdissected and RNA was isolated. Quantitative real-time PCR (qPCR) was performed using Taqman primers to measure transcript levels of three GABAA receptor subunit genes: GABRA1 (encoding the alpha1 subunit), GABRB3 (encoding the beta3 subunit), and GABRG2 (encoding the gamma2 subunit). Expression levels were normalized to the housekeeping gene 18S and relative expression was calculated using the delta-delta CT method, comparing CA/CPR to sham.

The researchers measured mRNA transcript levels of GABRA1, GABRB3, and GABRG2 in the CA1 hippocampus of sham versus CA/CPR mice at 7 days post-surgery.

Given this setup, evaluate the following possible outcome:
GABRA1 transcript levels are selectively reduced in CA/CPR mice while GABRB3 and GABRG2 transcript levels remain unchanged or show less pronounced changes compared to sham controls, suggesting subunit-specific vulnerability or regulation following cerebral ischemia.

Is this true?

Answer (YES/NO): NO